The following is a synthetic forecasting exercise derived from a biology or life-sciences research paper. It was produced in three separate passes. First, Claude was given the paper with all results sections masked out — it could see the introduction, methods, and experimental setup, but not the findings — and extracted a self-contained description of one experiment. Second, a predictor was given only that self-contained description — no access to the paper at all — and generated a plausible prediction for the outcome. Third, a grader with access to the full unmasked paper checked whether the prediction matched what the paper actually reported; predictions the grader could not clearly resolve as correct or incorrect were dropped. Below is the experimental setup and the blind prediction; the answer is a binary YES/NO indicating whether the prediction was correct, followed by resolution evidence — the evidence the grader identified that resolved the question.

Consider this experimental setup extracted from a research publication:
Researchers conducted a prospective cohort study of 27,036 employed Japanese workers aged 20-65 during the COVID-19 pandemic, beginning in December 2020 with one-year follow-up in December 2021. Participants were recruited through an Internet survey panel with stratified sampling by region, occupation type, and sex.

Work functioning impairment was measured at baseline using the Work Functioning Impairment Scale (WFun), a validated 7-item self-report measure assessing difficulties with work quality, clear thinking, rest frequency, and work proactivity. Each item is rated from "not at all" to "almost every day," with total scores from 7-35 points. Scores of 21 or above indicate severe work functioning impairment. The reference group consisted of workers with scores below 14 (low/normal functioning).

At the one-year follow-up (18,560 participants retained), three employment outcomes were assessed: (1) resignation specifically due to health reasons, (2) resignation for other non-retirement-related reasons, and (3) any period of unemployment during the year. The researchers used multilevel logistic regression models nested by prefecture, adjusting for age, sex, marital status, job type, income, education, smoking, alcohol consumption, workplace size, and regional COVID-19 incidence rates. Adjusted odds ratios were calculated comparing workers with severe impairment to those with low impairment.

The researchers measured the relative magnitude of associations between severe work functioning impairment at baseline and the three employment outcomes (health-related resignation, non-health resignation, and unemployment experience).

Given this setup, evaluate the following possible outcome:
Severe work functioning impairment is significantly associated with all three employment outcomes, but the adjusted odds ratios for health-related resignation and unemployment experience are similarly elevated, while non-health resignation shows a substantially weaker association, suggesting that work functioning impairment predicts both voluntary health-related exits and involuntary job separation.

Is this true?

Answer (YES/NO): NO